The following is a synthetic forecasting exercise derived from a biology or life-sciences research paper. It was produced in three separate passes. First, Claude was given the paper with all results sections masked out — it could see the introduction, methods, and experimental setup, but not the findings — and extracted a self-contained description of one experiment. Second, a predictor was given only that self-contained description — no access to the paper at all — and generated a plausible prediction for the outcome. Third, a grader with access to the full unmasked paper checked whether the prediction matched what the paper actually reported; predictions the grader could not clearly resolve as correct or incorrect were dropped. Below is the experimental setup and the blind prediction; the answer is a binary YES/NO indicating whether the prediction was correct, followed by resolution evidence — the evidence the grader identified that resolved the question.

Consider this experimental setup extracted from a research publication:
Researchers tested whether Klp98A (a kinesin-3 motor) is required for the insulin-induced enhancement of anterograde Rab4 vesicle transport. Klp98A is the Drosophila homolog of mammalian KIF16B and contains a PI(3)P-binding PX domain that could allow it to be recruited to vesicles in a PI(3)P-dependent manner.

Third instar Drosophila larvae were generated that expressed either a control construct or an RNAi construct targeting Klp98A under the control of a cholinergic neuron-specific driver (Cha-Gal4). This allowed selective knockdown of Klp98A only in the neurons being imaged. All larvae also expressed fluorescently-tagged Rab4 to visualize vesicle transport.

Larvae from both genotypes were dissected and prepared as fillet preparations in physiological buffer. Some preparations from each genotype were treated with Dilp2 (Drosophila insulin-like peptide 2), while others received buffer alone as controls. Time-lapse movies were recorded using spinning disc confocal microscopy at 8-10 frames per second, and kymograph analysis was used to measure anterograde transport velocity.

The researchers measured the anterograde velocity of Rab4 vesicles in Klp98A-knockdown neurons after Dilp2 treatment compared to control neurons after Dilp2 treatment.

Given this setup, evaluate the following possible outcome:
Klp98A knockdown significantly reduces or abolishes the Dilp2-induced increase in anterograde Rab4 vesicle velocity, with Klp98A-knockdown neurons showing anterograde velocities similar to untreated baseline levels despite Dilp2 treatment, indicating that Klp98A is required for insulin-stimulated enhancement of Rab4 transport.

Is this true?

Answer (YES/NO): NO